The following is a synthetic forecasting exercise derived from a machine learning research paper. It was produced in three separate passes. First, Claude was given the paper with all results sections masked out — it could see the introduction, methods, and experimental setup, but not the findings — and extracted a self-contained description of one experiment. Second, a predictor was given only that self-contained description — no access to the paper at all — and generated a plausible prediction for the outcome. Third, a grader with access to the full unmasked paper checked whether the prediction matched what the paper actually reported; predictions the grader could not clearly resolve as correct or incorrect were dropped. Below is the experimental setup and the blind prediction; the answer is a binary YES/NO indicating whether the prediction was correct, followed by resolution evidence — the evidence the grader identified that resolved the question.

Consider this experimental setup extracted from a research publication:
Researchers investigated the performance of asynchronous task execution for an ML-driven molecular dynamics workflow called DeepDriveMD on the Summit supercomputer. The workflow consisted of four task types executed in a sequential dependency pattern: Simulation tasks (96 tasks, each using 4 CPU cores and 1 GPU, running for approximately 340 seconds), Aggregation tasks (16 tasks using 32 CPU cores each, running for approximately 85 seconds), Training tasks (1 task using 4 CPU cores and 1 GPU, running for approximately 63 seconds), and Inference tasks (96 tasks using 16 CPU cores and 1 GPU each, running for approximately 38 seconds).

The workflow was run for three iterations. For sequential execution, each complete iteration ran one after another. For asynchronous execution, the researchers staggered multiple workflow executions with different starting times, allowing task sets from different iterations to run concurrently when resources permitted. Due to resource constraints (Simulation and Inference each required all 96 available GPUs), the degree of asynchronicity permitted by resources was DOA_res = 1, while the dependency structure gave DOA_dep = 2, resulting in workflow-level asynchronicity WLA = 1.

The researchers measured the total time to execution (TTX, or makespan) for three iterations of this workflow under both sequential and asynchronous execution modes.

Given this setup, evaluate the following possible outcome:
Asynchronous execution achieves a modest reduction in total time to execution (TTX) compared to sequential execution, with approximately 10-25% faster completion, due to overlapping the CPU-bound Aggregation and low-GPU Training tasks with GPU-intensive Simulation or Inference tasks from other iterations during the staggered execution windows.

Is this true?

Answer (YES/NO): YES